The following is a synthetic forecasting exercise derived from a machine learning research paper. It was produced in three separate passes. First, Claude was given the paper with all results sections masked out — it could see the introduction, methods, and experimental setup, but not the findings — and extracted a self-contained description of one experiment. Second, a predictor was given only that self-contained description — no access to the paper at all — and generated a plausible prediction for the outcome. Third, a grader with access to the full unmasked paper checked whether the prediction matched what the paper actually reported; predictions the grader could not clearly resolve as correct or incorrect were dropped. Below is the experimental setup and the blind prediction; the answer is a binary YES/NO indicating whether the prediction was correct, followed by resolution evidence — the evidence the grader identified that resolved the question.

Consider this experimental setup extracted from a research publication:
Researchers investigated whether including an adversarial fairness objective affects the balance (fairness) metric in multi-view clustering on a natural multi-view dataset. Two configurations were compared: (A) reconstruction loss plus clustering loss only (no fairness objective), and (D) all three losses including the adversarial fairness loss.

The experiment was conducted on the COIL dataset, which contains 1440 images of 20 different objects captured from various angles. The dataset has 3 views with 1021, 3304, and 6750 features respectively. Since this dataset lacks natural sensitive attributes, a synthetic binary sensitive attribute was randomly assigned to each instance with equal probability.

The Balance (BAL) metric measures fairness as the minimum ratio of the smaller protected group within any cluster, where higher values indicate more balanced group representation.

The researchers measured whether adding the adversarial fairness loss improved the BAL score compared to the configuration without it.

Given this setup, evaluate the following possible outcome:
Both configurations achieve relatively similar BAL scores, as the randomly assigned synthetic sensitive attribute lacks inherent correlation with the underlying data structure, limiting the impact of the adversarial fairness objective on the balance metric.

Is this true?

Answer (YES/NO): NO